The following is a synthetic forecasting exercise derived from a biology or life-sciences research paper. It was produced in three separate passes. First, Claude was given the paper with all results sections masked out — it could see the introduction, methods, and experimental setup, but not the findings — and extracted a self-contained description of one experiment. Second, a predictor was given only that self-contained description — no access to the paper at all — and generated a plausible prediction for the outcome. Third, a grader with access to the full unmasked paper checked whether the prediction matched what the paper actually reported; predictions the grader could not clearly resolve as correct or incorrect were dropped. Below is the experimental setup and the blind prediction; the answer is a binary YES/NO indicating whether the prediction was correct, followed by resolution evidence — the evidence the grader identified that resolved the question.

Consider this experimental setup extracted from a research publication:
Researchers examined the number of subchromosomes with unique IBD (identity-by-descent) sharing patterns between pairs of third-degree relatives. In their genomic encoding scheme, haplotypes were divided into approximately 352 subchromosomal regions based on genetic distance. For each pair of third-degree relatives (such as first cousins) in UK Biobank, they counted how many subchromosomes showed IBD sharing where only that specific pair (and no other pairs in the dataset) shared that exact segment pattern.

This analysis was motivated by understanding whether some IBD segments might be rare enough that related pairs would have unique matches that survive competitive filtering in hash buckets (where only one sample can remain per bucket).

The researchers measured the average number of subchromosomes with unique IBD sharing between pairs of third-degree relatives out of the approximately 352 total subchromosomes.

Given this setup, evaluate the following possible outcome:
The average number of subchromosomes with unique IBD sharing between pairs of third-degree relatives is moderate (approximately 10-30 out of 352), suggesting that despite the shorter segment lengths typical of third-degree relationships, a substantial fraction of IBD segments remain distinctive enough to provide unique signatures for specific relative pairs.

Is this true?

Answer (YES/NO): YES